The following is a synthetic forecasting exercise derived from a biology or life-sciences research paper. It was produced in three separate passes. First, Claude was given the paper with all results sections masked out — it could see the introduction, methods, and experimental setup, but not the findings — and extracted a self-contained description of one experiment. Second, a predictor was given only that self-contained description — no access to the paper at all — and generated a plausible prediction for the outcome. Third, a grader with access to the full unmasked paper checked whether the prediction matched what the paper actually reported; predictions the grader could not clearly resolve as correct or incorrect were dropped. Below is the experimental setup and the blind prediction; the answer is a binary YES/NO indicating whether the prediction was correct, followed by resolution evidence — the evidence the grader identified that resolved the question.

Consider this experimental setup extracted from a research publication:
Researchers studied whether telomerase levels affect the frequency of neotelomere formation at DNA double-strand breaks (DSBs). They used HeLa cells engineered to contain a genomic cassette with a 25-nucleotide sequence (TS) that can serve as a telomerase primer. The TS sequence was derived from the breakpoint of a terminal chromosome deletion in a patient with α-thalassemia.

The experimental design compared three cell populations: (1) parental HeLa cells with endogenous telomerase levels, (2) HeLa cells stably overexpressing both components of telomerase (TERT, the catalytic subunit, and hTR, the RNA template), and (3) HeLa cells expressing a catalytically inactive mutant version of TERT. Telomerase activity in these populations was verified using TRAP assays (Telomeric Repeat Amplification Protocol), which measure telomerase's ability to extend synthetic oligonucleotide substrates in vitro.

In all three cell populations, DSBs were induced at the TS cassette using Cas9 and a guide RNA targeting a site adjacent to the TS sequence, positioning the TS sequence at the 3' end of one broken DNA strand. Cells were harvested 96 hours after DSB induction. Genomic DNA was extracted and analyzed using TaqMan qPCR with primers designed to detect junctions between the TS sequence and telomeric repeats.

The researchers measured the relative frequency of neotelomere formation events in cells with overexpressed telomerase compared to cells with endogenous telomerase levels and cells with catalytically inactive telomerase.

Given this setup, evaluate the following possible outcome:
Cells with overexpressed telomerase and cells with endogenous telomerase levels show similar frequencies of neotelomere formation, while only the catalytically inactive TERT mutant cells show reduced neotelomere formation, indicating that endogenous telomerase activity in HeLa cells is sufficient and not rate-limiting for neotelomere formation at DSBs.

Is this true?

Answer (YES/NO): NO